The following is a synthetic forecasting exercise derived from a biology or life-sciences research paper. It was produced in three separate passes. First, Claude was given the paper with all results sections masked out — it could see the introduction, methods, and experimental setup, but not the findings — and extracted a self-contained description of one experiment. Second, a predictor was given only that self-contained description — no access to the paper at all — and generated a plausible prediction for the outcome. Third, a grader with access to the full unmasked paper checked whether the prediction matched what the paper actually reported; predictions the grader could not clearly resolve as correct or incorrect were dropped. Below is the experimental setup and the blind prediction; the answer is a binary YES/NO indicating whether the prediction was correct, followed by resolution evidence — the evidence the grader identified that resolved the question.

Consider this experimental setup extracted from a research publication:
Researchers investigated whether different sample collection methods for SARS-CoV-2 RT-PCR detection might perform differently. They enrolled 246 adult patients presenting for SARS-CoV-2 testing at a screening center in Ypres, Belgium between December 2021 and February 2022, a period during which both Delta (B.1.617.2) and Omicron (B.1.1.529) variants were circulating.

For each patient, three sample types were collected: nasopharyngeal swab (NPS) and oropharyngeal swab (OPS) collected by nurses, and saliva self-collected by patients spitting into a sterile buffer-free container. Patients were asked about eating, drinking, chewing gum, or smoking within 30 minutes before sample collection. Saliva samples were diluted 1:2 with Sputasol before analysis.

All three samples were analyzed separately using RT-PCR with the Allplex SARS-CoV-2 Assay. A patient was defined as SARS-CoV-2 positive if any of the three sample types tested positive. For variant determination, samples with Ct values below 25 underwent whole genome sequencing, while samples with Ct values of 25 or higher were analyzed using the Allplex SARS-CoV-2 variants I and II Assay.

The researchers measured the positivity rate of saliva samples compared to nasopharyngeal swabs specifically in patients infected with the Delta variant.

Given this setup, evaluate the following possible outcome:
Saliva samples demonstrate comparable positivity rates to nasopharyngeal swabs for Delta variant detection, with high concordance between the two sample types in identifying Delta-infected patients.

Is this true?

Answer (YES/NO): YES